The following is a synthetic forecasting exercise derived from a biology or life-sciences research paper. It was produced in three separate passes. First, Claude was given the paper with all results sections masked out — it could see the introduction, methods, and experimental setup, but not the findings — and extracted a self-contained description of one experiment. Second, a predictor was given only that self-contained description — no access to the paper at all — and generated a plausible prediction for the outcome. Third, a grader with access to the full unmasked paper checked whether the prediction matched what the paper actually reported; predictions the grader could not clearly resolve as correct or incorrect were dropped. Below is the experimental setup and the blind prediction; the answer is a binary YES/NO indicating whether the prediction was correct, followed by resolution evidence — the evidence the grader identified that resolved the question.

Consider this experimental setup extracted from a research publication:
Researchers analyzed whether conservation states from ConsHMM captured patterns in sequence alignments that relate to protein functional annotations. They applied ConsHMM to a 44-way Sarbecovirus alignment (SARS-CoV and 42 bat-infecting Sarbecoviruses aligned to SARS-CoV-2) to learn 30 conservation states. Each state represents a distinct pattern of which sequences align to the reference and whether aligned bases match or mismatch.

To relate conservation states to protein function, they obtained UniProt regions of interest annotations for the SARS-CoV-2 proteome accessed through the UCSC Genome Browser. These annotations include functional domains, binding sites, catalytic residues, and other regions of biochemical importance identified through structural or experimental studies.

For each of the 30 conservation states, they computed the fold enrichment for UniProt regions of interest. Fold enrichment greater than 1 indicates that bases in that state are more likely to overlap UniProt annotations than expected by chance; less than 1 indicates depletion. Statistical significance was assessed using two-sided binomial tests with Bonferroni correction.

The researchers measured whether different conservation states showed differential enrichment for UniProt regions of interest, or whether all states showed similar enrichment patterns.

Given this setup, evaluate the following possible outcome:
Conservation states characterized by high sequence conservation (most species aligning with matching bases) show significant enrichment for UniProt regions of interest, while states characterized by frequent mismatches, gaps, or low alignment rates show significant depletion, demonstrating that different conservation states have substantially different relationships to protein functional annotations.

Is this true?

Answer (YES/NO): NO